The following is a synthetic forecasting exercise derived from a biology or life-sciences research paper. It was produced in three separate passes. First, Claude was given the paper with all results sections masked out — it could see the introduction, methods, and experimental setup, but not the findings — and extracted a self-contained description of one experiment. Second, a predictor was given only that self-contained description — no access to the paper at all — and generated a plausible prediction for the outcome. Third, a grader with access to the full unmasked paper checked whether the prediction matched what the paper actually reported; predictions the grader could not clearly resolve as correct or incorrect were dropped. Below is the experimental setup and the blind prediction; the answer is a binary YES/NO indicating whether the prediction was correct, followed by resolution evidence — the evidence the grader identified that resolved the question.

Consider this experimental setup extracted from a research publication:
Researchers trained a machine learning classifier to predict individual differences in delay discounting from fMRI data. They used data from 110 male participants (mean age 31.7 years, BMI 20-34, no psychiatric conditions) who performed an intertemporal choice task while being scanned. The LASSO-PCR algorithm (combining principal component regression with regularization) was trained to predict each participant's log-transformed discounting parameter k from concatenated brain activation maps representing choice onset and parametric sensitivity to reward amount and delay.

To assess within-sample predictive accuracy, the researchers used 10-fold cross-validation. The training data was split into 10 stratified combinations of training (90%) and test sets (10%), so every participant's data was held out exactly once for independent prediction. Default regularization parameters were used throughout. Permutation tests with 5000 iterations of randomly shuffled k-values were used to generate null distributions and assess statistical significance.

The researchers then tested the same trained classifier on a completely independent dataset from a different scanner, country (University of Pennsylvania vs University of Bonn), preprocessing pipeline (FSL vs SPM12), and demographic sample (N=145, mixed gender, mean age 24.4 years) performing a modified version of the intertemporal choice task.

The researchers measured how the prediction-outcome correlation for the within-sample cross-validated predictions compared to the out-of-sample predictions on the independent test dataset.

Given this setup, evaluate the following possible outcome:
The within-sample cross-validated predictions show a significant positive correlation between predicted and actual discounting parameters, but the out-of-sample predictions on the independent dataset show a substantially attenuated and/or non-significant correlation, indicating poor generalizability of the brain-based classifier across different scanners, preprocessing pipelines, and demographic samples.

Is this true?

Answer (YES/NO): NO